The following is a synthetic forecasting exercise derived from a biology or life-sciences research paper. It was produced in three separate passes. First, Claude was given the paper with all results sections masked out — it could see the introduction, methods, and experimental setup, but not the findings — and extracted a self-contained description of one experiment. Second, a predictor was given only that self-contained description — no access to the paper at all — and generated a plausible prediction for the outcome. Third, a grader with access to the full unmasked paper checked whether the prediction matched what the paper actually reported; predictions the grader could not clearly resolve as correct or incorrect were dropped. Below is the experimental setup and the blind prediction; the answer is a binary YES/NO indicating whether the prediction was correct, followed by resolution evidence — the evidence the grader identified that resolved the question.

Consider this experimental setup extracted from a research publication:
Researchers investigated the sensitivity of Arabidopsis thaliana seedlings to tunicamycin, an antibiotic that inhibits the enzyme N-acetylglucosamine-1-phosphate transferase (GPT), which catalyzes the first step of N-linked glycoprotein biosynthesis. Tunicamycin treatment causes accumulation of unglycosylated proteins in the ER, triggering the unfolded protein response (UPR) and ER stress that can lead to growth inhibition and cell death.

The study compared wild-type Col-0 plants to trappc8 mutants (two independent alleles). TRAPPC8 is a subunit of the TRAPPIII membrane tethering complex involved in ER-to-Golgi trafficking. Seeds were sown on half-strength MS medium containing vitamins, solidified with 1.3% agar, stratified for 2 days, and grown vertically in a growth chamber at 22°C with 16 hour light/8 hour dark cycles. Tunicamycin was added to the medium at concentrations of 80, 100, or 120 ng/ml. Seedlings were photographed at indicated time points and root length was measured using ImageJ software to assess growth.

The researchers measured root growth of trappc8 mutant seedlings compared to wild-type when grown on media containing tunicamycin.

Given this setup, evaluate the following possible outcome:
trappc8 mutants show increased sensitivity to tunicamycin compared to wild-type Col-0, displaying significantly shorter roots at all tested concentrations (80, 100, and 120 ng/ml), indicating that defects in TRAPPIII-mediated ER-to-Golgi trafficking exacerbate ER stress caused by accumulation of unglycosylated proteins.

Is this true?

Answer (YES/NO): NO